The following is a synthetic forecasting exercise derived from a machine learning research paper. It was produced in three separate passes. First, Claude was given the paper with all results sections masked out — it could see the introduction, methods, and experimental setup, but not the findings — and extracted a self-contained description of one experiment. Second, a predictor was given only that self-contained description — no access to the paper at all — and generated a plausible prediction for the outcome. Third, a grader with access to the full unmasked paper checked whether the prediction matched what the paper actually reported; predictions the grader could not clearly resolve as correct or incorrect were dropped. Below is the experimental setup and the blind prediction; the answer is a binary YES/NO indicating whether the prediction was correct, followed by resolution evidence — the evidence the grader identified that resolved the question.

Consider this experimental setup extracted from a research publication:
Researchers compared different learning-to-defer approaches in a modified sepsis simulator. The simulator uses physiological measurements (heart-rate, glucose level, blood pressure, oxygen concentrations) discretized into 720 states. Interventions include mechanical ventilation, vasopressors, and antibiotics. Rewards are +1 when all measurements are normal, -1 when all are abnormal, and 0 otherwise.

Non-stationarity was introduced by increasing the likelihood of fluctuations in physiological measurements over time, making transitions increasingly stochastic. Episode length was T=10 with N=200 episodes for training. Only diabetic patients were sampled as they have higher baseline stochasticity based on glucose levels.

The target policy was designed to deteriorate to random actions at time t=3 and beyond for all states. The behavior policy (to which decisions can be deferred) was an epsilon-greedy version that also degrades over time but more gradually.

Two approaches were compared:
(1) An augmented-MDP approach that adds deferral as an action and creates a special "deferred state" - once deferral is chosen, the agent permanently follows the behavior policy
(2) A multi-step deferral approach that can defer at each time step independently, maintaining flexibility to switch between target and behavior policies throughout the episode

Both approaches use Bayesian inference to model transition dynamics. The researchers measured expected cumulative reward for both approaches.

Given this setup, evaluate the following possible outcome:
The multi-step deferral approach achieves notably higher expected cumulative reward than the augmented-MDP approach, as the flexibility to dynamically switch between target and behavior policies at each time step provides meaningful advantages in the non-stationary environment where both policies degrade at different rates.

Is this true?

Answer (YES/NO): YES